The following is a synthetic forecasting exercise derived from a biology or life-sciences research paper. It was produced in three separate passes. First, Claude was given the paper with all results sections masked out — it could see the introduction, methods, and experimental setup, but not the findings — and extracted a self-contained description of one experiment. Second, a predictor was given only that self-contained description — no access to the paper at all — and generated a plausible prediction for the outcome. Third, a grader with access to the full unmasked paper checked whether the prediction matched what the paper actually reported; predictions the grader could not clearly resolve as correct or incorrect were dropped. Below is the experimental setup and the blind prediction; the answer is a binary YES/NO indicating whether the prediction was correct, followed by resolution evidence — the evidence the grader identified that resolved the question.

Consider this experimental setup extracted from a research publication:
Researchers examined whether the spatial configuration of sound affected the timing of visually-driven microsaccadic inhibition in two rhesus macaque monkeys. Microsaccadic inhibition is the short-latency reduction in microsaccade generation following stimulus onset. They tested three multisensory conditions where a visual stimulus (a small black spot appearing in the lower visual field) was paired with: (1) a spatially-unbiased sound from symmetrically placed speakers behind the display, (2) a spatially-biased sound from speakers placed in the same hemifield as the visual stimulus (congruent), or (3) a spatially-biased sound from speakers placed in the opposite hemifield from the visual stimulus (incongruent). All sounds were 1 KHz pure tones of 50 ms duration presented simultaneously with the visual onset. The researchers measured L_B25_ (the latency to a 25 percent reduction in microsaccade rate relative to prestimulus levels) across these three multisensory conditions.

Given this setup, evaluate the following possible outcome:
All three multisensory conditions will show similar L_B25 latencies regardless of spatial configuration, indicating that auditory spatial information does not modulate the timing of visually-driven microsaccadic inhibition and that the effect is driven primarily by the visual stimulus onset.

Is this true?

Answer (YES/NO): YES